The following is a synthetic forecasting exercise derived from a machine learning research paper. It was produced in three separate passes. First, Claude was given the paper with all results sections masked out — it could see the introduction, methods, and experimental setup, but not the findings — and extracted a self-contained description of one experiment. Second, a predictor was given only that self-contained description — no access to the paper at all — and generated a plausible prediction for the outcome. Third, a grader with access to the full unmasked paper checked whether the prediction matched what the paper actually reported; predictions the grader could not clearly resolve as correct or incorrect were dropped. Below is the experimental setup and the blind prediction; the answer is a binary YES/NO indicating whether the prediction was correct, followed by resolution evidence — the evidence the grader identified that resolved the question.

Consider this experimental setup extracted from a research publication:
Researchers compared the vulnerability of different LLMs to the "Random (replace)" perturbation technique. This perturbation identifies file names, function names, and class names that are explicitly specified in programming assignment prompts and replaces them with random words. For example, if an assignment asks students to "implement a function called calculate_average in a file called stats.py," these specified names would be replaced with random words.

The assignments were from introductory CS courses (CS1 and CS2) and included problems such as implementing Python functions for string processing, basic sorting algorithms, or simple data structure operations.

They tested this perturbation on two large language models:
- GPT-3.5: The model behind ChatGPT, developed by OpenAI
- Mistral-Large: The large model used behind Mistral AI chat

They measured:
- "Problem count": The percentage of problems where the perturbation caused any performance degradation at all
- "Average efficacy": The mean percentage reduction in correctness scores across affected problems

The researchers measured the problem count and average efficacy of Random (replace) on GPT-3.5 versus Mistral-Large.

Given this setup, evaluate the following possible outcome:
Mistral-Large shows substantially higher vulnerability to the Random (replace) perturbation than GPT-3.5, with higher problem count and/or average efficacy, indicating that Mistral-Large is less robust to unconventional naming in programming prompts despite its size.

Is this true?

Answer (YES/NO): YES